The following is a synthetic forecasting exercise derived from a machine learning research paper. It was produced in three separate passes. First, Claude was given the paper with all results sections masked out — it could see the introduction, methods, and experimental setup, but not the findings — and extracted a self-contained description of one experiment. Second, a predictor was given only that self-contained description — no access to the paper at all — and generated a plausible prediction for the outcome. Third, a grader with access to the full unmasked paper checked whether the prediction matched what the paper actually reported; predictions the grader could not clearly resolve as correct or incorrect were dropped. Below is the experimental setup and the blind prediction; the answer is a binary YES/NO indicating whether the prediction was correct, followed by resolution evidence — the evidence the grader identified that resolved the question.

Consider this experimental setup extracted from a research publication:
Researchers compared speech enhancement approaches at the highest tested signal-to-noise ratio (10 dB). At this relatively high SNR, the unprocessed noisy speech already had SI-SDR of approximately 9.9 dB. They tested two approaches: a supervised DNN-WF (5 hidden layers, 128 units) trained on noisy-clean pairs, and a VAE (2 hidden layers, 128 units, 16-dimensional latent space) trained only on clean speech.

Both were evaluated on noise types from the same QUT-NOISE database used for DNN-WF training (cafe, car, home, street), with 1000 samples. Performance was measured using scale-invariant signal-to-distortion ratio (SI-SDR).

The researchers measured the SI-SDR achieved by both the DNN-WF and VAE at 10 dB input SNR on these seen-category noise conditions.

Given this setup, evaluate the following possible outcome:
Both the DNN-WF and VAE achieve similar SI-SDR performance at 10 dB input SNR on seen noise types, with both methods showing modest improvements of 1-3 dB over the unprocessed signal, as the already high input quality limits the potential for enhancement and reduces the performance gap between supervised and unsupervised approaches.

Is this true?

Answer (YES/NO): NO